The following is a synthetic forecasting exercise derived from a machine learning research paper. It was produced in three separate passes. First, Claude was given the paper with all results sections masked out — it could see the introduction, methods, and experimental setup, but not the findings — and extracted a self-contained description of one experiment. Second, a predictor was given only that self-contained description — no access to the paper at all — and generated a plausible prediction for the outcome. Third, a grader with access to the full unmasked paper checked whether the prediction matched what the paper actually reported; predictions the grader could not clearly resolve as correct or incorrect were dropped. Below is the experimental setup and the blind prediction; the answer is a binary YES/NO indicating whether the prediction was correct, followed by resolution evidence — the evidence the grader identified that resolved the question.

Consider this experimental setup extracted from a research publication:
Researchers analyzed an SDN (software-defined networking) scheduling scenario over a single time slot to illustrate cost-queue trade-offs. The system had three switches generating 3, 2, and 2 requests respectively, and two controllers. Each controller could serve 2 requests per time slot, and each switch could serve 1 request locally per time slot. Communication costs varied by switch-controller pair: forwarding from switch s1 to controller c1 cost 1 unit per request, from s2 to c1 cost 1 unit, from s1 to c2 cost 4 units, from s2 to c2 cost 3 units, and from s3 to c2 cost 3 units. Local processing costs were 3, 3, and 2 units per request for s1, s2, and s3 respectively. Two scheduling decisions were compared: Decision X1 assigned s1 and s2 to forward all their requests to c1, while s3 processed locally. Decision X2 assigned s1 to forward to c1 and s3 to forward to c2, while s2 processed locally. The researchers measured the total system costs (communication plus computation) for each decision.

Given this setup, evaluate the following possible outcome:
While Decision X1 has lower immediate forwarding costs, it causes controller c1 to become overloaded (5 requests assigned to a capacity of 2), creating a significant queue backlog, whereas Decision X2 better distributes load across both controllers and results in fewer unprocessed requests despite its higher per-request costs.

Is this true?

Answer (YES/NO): YES